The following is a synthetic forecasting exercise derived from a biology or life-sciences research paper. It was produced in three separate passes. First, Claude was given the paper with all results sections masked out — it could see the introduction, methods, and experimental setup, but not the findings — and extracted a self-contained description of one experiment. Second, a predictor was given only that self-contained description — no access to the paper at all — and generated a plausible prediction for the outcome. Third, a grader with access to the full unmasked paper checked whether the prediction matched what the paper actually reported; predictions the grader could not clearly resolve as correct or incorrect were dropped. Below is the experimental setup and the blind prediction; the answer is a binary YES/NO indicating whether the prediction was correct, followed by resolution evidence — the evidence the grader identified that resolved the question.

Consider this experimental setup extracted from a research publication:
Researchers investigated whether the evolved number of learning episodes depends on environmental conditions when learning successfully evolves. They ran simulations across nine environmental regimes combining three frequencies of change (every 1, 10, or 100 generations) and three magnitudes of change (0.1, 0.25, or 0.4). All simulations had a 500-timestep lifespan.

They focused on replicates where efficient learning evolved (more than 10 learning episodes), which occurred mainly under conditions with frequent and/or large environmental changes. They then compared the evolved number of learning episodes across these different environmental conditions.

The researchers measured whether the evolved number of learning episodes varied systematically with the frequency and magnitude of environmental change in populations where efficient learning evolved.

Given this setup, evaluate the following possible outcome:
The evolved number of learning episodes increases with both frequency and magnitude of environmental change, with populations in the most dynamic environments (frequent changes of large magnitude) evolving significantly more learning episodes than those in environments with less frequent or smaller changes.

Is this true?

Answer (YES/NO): NO